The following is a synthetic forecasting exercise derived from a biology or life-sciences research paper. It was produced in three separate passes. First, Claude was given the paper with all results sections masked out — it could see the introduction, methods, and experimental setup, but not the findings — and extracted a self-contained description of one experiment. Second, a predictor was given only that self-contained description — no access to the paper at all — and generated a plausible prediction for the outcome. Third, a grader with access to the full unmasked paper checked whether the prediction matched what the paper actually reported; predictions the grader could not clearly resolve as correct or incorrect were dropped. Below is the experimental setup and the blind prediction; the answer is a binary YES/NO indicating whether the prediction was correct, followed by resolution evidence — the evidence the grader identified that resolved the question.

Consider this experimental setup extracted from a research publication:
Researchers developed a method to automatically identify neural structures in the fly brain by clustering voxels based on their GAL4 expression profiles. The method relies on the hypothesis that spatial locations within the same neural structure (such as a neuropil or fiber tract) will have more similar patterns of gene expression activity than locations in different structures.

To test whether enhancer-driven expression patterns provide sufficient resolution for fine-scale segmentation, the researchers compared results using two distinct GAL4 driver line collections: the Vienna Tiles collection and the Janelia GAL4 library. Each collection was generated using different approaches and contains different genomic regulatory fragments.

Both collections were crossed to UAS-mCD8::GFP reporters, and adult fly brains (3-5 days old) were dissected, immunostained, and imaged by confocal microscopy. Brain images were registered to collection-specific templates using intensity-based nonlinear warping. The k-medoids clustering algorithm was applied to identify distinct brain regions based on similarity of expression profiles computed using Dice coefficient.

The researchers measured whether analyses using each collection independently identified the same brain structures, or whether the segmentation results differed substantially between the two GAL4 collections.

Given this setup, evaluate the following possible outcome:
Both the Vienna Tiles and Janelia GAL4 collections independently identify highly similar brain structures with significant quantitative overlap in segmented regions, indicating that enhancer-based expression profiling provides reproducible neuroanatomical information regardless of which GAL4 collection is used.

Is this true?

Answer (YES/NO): YES